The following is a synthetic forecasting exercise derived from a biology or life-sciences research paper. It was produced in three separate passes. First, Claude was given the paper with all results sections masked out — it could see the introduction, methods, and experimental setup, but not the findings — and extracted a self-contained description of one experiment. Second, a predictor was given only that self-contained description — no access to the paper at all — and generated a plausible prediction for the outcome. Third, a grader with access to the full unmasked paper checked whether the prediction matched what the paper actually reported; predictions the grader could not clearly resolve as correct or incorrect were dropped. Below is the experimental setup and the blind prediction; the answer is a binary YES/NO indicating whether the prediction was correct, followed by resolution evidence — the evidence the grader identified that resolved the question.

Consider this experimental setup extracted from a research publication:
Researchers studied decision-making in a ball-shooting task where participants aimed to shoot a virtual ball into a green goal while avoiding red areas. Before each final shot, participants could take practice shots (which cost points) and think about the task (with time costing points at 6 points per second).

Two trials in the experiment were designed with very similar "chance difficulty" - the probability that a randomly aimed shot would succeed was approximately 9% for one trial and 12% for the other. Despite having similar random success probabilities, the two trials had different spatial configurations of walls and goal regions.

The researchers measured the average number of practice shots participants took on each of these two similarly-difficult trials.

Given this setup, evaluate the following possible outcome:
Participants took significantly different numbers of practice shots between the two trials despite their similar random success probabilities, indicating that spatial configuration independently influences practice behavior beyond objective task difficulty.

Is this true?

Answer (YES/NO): YES